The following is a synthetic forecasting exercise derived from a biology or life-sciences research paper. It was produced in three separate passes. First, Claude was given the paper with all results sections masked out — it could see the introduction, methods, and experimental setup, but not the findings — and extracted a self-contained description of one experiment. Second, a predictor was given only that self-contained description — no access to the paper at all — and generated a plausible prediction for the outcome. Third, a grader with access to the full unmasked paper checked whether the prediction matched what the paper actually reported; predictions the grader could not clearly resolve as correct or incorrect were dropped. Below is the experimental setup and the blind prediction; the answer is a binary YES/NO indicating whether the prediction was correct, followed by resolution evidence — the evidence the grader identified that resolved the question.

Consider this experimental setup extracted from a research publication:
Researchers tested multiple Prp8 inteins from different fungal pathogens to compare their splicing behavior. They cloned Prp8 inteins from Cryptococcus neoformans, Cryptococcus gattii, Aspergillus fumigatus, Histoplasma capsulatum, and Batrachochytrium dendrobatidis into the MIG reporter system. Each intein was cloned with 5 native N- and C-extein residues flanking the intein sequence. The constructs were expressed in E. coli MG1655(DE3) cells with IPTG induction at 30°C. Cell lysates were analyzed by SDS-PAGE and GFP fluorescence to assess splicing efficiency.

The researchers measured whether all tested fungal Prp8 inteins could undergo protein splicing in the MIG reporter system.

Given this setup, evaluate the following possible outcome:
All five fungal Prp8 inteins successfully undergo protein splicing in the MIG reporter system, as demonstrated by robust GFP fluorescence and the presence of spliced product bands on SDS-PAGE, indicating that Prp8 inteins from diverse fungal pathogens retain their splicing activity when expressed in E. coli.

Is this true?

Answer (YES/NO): NO